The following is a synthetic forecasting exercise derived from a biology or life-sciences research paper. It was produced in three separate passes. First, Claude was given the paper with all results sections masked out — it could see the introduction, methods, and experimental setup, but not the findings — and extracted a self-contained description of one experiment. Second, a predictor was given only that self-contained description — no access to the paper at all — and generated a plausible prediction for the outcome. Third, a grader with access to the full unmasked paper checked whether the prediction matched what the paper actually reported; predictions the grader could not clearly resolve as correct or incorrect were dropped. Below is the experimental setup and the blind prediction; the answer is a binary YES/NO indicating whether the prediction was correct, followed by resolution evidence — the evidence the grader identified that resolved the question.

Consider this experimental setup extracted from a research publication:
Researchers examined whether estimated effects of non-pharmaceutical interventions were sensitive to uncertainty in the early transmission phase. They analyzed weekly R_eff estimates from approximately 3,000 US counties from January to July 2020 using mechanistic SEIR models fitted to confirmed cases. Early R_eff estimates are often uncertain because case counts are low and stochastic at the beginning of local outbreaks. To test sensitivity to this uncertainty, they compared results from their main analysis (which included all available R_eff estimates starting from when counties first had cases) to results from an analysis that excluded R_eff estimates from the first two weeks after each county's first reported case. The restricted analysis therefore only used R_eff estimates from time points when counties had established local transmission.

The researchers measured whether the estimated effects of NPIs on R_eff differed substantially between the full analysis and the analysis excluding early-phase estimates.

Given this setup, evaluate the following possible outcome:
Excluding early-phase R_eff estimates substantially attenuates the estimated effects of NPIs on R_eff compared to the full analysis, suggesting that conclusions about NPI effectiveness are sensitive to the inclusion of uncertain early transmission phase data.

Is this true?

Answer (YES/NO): NO